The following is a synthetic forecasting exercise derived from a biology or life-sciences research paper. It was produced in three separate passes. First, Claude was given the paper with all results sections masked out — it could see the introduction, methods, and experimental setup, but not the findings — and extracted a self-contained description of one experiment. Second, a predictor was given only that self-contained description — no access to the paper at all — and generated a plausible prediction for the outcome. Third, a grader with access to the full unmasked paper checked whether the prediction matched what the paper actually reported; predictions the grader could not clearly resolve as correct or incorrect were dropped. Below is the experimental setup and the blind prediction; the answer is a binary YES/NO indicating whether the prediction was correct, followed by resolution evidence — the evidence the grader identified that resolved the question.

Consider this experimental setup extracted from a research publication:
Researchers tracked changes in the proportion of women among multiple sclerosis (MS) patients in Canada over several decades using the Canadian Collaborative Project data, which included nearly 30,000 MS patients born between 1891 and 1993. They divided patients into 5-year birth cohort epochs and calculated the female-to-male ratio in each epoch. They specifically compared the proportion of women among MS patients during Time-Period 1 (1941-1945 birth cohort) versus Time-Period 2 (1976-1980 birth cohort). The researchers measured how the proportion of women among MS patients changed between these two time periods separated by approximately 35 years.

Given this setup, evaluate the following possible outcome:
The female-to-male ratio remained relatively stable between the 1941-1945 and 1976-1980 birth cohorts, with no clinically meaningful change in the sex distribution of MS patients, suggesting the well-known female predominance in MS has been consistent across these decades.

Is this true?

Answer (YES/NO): NO